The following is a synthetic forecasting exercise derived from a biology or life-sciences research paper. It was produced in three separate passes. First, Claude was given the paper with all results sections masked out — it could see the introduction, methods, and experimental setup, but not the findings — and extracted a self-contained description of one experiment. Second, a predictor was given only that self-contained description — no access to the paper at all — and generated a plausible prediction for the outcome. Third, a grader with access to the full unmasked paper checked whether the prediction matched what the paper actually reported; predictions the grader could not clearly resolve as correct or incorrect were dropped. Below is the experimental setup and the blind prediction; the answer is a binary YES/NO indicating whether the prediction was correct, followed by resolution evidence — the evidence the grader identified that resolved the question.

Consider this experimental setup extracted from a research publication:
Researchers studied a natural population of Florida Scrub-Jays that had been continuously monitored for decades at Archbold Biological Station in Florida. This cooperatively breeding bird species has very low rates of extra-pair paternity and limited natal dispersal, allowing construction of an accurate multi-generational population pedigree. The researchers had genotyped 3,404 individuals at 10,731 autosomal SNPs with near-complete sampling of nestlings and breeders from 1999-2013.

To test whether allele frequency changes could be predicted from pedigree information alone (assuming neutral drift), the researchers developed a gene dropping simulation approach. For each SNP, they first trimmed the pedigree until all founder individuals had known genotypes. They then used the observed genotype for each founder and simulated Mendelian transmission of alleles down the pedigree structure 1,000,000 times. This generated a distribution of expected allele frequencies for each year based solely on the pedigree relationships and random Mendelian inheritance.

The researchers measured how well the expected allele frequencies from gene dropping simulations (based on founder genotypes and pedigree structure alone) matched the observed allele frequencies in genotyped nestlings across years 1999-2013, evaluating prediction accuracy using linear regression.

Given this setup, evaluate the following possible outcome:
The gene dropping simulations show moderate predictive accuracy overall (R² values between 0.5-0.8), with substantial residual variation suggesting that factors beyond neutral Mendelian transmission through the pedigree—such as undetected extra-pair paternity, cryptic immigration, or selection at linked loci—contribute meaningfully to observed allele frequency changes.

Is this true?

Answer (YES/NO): NO